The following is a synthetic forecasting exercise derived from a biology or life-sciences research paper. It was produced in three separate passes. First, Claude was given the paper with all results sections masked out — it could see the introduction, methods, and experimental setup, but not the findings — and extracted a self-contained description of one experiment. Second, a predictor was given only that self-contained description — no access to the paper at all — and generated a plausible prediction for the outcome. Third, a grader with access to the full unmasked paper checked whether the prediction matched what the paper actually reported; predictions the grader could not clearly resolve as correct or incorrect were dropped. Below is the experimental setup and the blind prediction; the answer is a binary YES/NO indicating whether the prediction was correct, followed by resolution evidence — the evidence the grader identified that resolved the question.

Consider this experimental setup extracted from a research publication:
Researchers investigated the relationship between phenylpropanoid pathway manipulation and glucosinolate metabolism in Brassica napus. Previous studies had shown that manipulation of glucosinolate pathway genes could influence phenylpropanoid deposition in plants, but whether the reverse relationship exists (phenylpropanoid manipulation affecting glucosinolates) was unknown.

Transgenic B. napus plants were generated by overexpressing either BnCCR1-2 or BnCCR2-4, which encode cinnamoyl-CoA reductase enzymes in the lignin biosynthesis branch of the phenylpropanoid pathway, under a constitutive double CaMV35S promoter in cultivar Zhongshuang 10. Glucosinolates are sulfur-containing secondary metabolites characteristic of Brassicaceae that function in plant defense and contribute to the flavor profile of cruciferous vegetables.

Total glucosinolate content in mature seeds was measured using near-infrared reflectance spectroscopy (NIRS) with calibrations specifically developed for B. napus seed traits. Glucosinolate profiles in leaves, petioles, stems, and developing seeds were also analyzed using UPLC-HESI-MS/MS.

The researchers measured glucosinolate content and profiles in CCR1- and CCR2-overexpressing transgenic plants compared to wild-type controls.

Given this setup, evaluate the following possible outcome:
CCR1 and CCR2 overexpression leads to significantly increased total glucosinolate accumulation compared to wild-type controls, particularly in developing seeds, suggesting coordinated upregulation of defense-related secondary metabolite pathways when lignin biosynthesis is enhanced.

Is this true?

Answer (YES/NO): NO